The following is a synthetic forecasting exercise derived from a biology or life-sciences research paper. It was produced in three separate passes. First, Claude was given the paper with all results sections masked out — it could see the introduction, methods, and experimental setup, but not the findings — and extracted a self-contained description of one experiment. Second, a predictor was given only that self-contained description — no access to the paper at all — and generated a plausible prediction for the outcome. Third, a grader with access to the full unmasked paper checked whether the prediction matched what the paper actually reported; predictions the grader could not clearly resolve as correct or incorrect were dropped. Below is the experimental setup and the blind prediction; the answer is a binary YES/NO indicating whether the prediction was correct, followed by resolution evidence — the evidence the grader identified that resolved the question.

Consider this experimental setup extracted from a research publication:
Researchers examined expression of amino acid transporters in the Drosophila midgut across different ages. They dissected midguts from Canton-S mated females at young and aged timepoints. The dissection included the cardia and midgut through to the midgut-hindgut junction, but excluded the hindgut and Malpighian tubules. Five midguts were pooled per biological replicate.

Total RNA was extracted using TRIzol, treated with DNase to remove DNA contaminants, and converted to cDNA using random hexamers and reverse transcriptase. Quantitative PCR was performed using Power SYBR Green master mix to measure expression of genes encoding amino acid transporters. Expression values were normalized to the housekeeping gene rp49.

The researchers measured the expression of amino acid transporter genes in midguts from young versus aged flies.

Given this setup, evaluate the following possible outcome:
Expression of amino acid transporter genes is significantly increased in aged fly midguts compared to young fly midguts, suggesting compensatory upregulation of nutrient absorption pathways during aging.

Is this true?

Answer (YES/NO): NO